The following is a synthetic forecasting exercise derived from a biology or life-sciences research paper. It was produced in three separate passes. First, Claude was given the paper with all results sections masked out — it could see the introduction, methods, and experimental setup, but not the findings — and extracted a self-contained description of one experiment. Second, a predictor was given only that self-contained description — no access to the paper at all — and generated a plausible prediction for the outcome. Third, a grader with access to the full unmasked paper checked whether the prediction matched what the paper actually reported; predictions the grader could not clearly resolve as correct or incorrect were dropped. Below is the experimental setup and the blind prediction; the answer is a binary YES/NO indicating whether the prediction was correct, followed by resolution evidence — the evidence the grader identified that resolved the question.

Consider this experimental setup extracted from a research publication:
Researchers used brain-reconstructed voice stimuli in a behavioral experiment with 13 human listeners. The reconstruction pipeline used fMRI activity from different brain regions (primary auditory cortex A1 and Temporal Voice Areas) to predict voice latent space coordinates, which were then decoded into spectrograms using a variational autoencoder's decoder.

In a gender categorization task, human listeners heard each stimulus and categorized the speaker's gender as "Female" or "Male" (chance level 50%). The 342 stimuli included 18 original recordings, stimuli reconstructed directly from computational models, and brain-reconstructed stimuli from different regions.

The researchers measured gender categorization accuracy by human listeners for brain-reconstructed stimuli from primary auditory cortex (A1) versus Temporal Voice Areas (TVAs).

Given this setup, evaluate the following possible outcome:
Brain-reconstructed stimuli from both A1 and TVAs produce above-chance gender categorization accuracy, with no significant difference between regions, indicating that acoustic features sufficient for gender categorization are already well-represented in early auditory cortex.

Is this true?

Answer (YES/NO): NO